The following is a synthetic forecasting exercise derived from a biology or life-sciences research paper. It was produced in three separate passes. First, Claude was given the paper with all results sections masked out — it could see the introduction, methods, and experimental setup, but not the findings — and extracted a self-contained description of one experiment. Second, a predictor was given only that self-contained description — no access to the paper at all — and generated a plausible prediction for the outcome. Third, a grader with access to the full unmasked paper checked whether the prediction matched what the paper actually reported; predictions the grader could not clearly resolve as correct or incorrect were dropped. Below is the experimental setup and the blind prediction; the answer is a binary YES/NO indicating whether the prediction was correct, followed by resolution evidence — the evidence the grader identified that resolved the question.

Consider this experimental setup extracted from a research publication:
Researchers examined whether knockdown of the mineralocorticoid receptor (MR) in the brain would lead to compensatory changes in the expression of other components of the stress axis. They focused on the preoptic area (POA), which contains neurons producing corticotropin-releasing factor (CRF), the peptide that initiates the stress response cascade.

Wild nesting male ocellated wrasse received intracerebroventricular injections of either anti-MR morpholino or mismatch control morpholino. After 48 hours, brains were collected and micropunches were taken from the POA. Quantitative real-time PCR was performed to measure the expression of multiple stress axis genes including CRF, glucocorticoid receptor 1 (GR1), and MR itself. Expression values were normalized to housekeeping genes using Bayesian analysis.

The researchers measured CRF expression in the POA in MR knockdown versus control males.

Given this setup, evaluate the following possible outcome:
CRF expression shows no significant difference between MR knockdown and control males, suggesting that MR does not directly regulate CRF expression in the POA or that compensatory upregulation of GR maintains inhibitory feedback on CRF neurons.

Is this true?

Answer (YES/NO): NO